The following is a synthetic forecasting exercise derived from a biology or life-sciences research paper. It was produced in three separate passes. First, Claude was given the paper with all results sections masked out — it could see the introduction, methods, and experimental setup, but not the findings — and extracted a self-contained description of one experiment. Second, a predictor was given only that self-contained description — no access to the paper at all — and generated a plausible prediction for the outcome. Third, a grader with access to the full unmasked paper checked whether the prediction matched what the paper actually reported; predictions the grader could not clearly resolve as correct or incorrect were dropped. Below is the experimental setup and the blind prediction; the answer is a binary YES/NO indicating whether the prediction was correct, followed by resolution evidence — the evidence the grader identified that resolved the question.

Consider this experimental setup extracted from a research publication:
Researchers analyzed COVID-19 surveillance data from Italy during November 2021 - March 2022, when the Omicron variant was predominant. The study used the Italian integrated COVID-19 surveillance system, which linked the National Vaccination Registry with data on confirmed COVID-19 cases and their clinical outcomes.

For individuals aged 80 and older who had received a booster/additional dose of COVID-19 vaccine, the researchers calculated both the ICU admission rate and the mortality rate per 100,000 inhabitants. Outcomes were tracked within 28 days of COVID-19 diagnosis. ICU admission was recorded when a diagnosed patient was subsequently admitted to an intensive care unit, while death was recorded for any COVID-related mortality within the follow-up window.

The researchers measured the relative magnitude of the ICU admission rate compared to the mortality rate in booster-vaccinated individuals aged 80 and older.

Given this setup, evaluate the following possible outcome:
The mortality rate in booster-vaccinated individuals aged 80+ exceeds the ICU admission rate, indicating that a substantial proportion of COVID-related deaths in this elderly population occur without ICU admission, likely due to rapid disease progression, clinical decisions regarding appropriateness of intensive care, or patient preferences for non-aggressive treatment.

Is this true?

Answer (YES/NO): YES